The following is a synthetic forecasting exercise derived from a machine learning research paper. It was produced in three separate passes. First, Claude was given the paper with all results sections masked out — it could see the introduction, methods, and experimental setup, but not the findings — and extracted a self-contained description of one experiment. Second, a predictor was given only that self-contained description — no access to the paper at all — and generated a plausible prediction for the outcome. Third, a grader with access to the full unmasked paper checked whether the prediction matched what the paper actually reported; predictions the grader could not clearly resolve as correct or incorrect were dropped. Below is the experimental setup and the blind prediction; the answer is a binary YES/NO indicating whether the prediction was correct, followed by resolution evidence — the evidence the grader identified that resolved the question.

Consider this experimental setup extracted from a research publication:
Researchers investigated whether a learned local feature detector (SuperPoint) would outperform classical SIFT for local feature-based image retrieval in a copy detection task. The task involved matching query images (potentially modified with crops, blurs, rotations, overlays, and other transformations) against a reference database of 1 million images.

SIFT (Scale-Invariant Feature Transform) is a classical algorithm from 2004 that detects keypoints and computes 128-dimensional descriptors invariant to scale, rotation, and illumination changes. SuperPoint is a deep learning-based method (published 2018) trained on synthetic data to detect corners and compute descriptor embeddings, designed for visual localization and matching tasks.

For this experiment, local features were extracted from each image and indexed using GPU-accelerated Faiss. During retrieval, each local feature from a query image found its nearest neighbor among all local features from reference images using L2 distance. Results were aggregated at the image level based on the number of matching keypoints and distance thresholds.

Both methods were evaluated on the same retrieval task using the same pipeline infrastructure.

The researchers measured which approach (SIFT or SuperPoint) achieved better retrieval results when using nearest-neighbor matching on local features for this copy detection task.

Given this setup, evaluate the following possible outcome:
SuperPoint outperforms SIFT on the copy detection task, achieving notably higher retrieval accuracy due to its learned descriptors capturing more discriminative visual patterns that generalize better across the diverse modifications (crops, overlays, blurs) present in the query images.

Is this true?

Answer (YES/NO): NO